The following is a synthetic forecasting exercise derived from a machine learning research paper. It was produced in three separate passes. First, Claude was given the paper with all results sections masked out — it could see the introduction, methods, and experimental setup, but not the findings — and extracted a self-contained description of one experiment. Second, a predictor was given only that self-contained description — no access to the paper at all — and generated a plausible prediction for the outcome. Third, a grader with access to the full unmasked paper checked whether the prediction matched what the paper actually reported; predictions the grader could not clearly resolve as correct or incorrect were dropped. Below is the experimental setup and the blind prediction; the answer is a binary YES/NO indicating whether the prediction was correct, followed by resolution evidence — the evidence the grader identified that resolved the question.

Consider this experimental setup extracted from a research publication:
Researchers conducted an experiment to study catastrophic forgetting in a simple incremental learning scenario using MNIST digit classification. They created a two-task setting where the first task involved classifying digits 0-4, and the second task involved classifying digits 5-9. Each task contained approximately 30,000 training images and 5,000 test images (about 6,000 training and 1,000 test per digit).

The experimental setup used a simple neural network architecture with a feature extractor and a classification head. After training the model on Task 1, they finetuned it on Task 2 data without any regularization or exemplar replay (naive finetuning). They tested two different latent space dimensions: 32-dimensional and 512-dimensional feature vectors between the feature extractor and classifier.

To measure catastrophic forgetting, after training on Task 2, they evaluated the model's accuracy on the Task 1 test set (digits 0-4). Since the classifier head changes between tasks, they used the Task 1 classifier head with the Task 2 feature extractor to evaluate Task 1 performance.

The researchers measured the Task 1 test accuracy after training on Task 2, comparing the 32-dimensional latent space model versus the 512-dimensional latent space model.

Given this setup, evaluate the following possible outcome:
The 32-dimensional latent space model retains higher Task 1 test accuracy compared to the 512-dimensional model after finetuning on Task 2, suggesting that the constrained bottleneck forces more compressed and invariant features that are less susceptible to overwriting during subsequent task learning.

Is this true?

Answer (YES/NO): NO